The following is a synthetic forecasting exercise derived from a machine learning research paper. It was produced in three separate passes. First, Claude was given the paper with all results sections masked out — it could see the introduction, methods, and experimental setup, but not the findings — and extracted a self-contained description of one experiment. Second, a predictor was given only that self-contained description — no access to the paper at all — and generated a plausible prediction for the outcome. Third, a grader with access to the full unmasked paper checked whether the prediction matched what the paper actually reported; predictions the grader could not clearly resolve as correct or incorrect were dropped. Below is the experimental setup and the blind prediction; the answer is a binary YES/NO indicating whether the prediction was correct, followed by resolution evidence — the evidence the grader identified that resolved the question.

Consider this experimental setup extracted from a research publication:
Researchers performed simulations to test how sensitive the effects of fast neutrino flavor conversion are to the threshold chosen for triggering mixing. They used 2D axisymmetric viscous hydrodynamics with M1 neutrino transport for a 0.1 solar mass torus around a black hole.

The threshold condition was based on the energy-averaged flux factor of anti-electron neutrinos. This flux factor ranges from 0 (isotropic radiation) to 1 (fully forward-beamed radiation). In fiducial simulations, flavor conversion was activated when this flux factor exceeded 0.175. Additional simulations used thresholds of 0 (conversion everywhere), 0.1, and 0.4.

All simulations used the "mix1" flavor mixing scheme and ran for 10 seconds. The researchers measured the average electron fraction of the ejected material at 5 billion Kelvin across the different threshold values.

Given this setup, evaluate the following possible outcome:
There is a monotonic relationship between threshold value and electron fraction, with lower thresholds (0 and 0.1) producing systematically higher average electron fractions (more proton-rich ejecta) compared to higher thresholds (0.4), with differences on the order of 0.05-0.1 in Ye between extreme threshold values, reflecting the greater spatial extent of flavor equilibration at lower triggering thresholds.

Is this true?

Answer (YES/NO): NO